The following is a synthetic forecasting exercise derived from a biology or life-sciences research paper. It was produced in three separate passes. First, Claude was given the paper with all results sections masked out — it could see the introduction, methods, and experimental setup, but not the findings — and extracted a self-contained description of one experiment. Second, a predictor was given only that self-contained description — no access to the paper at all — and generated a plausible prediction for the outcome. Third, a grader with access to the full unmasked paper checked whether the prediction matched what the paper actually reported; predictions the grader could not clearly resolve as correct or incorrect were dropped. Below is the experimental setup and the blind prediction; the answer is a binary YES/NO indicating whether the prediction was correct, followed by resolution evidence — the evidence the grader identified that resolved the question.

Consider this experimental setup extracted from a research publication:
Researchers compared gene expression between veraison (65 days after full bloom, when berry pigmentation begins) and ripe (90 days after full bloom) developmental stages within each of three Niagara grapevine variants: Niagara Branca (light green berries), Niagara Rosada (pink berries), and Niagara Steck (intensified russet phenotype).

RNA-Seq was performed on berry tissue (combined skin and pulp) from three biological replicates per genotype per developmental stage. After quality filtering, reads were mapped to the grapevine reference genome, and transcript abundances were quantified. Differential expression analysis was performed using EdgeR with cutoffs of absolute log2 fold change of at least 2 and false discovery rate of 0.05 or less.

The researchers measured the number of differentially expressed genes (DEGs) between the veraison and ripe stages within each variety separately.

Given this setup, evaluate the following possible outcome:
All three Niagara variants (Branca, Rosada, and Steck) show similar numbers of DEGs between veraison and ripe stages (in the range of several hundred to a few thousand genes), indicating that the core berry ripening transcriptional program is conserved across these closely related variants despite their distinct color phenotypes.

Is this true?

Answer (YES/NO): NO